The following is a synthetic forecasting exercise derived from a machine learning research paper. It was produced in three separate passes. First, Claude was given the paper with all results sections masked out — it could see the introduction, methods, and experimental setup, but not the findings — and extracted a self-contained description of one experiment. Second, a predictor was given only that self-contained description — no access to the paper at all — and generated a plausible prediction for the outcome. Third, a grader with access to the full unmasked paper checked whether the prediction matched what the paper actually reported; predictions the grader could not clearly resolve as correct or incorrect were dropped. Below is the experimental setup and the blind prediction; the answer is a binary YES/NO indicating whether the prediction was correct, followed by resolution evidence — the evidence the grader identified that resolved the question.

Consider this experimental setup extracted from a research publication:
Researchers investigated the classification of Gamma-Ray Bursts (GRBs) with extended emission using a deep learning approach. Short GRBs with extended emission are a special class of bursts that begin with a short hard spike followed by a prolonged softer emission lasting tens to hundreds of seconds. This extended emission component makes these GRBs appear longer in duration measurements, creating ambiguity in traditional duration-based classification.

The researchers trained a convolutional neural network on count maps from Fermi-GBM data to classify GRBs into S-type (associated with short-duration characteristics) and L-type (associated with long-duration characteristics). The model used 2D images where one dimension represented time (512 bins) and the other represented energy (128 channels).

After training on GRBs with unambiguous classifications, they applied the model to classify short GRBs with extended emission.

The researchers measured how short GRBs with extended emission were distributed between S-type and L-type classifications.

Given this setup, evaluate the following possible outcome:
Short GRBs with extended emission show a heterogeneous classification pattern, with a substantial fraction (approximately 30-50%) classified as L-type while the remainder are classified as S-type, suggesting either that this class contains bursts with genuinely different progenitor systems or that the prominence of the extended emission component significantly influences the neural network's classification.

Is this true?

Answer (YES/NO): NO